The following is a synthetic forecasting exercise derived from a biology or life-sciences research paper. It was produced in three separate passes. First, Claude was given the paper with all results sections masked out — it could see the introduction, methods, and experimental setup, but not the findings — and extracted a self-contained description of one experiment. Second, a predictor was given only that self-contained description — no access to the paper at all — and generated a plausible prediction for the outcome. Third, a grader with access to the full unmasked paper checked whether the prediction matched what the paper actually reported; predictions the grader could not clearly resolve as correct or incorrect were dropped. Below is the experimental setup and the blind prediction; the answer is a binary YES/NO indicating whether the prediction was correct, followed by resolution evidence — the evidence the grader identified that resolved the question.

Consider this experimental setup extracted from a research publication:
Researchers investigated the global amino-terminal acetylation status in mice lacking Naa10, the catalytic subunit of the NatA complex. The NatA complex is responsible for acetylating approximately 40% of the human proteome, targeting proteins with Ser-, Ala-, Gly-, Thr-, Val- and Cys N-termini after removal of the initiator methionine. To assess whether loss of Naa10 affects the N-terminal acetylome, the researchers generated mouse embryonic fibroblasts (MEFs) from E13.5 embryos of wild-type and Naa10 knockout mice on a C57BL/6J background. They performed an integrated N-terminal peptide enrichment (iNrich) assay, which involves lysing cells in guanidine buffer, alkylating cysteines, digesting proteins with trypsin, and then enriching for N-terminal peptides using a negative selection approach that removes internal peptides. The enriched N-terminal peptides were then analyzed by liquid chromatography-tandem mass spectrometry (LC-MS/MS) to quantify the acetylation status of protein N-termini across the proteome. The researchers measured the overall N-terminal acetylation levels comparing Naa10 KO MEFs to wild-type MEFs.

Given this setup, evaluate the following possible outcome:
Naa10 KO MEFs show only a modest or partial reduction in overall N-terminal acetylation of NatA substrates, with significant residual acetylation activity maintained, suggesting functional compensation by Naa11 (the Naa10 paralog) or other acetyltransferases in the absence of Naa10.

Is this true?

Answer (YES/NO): NO